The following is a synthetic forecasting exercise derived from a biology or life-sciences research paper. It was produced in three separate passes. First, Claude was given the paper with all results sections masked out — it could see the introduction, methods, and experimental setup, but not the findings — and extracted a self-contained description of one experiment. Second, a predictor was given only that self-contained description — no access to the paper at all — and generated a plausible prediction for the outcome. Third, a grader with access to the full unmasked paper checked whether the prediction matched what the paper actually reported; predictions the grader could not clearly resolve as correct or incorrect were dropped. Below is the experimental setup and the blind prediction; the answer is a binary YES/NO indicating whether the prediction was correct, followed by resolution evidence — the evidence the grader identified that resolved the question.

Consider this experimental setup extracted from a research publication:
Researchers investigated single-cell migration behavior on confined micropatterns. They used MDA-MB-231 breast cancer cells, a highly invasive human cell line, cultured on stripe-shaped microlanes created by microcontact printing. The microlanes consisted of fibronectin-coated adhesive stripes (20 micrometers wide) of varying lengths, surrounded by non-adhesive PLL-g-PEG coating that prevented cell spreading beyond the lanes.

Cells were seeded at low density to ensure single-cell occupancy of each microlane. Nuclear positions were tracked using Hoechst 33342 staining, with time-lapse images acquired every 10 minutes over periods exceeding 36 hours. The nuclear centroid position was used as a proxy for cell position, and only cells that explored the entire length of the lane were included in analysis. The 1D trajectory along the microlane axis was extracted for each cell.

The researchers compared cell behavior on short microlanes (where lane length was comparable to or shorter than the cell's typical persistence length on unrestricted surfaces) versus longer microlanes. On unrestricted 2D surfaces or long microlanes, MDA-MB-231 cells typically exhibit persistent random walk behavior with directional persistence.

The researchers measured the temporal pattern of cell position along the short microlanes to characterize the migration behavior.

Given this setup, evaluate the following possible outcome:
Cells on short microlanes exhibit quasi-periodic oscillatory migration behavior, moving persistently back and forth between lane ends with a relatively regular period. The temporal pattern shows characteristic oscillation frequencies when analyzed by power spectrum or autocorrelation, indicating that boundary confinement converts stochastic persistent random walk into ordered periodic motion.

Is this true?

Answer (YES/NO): NO